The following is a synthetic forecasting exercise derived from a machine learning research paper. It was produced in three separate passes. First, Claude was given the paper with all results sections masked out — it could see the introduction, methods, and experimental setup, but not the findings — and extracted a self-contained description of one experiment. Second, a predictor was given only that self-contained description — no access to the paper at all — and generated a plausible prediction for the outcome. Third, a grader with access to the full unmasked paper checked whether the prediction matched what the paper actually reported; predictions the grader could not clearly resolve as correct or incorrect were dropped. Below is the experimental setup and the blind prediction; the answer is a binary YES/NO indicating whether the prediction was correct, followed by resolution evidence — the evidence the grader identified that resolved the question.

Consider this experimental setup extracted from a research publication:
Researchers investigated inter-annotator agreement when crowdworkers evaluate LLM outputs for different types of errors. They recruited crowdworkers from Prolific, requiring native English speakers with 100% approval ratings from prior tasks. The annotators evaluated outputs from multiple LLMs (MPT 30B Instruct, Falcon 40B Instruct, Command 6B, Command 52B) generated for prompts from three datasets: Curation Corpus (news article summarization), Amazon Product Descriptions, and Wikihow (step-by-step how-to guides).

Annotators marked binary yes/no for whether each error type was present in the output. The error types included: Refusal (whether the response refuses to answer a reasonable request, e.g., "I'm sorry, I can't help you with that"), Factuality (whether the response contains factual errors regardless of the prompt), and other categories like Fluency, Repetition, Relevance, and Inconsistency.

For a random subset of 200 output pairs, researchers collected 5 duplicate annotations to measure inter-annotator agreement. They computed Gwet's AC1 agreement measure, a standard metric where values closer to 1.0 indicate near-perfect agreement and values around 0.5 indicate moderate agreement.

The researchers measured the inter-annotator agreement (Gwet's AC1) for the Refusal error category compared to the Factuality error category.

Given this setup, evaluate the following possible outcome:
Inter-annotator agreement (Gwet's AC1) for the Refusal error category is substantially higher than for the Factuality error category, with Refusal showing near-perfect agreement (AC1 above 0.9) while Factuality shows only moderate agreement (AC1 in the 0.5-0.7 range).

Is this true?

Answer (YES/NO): YES